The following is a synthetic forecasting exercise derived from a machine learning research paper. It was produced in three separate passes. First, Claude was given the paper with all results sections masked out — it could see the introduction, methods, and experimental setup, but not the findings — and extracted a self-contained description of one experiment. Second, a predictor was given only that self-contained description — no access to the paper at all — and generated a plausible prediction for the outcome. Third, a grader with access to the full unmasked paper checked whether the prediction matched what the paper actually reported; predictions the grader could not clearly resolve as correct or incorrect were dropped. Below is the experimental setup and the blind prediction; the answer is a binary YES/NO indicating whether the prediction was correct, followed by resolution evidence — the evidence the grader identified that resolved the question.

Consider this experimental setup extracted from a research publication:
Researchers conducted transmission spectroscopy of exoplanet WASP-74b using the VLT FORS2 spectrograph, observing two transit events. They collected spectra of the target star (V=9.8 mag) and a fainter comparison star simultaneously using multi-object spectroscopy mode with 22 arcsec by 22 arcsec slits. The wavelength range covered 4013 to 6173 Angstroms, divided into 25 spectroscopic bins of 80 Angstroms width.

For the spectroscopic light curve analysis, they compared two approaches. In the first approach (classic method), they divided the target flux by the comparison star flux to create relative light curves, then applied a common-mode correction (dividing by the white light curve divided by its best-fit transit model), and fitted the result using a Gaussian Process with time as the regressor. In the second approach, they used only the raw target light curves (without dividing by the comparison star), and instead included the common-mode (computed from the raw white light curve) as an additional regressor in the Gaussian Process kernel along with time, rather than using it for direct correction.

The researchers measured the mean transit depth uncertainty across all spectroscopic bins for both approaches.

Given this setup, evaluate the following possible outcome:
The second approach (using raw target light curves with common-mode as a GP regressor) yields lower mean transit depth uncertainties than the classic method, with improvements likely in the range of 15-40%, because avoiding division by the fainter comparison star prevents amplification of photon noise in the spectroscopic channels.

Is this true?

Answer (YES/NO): YES